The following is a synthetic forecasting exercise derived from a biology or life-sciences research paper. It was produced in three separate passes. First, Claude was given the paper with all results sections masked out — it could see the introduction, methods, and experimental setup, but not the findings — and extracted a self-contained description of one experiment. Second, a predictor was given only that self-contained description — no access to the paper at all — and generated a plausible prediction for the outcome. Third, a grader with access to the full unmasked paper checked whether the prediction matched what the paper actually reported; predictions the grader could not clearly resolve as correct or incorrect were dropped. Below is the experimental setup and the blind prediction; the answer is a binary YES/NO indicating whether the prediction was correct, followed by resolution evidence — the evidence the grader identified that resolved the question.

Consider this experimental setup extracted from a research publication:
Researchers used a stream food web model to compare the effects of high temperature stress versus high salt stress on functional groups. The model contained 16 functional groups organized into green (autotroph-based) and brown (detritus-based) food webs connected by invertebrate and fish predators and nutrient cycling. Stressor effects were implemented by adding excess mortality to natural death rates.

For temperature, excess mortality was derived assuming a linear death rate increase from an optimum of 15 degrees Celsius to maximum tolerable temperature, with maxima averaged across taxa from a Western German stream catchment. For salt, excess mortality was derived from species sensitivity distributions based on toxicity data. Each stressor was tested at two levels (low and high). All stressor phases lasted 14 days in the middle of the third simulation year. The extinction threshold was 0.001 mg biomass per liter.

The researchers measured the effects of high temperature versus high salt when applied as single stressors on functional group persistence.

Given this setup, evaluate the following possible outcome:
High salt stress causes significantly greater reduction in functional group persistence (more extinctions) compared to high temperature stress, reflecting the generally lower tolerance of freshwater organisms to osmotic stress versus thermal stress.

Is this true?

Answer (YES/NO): NO